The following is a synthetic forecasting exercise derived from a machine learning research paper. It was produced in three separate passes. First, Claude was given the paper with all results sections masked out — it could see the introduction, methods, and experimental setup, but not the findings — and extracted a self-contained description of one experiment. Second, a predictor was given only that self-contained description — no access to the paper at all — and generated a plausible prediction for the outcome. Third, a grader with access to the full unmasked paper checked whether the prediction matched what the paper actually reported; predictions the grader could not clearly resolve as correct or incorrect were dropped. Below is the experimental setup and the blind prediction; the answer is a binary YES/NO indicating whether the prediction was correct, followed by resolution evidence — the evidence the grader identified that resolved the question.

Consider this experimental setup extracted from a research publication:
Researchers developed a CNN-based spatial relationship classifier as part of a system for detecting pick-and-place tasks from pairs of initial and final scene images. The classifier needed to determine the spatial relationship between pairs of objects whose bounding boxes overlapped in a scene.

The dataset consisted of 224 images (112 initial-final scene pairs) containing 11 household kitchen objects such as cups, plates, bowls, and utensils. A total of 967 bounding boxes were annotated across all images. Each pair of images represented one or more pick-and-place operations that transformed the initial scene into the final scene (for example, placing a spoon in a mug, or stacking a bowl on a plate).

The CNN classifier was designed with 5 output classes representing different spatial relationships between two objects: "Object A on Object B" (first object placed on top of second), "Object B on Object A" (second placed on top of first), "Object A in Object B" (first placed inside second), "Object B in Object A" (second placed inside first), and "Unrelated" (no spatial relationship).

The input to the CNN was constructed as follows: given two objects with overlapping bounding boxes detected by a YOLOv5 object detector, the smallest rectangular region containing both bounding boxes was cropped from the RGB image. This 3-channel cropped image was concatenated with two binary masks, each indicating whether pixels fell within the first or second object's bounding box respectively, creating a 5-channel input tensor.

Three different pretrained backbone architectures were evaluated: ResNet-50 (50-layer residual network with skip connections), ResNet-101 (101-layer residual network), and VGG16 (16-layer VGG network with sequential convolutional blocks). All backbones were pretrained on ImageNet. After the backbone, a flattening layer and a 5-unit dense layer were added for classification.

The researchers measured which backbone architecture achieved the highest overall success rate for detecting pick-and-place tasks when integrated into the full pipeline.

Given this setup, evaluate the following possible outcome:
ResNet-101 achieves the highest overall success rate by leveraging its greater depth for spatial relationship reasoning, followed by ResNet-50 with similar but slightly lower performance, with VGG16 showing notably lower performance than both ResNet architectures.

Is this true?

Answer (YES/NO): NO